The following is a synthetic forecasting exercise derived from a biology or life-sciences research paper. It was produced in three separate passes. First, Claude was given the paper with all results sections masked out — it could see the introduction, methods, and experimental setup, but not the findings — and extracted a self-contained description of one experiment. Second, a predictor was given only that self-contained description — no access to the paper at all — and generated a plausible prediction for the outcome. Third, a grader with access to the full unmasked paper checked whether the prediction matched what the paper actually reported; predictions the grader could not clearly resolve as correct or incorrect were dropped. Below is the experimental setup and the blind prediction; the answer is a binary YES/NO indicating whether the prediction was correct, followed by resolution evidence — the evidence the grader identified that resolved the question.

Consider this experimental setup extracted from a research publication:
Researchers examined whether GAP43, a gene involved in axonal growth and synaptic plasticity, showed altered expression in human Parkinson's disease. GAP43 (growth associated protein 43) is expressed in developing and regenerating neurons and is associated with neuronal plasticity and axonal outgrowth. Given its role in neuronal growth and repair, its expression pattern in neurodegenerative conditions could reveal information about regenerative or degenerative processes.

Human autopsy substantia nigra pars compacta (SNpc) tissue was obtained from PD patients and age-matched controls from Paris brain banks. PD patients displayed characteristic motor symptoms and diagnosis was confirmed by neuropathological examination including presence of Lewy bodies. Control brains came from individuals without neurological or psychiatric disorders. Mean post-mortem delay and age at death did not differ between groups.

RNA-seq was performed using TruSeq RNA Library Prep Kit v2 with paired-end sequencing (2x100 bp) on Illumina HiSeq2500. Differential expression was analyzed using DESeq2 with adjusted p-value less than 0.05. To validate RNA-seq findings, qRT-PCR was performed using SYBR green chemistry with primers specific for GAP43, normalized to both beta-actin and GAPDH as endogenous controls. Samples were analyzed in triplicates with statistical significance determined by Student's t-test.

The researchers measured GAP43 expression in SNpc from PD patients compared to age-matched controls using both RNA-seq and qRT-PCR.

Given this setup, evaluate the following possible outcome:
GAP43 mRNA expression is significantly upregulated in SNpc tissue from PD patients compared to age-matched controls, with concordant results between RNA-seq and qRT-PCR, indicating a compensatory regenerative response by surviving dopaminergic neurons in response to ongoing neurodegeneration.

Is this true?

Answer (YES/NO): NO